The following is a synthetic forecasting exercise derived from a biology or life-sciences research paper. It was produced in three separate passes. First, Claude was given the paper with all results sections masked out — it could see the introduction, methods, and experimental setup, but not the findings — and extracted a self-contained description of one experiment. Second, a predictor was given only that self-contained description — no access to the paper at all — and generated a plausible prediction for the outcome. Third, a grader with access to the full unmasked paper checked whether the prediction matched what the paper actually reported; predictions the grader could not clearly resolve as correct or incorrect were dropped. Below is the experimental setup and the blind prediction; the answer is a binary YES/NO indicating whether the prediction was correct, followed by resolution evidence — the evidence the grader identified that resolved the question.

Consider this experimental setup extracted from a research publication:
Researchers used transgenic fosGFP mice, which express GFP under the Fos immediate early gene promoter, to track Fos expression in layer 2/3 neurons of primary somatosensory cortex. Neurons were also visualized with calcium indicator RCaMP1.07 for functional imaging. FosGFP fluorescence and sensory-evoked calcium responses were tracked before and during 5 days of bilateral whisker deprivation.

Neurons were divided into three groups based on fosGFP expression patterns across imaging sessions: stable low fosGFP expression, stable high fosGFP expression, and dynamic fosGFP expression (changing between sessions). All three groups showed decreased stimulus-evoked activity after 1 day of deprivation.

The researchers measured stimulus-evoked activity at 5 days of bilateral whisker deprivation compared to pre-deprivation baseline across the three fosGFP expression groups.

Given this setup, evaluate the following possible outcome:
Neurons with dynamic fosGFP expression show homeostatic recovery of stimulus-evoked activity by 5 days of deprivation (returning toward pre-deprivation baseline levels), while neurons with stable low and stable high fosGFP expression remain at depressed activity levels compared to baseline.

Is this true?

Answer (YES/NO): NO